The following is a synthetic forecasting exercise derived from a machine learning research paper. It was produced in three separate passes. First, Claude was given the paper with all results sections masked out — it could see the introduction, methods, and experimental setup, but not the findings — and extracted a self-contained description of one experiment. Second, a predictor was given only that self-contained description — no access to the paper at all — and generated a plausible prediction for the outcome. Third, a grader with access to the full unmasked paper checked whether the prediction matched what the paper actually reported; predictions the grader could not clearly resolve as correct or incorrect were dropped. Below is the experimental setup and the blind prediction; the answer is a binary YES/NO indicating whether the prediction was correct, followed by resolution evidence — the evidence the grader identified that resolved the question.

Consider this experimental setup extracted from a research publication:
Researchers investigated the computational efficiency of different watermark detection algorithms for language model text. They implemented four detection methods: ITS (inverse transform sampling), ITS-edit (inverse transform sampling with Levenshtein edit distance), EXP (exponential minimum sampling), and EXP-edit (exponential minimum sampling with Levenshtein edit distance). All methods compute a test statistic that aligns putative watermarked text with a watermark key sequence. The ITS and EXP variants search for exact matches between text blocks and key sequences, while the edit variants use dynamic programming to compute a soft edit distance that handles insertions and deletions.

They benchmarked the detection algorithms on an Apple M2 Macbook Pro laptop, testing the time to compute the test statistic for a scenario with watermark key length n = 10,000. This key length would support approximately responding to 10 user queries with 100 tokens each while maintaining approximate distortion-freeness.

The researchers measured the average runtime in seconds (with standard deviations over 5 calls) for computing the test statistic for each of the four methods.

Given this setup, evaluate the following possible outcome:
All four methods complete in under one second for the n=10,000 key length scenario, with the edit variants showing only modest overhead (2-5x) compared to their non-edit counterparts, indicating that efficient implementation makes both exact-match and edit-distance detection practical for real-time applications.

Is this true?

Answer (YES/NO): NO